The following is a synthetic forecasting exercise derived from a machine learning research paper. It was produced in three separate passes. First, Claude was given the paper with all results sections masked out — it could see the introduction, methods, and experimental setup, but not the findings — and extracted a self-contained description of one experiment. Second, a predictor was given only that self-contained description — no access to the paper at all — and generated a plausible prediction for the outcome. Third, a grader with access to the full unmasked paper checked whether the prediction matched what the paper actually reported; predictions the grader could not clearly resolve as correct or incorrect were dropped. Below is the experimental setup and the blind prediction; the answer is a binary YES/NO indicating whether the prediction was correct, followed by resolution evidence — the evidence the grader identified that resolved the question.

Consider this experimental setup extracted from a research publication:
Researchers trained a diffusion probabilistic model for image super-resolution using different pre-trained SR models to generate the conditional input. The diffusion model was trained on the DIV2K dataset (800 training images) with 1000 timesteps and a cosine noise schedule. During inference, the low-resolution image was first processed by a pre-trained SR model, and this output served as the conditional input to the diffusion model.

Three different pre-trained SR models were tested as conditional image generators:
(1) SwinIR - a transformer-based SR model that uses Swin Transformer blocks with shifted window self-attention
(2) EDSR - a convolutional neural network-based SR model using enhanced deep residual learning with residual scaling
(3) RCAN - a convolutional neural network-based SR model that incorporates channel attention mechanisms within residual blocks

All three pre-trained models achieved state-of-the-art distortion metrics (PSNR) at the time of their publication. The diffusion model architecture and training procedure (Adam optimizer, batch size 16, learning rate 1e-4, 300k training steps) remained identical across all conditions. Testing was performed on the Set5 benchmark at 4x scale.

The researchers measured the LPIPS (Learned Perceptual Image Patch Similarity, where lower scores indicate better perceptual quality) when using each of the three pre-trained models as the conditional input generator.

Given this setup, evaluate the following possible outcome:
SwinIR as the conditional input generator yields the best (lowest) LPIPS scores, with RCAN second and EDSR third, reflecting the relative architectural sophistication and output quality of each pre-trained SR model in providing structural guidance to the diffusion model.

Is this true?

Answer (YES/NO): YES